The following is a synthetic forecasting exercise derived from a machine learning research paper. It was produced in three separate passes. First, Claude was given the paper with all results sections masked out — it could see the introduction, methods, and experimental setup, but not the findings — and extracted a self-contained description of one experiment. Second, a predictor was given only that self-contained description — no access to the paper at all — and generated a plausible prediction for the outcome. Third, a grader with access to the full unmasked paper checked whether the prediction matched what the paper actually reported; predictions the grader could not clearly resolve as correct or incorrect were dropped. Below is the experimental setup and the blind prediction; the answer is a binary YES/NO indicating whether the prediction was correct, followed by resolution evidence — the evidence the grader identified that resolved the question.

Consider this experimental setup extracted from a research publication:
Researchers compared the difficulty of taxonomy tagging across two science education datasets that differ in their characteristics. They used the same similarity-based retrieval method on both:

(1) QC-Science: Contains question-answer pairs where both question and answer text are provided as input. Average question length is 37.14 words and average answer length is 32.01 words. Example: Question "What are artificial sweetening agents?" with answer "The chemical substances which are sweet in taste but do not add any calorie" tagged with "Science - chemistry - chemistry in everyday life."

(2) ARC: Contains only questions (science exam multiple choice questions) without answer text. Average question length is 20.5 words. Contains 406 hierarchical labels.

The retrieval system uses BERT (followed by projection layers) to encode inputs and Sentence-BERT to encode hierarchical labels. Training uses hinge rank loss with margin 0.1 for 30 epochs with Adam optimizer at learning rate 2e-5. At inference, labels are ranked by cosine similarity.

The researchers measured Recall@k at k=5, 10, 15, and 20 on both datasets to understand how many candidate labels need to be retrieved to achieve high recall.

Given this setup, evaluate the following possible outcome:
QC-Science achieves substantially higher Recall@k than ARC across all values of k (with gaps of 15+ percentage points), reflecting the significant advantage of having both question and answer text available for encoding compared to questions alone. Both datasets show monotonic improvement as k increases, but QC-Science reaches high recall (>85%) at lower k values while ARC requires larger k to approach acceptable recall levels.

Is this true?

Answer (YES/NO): NO